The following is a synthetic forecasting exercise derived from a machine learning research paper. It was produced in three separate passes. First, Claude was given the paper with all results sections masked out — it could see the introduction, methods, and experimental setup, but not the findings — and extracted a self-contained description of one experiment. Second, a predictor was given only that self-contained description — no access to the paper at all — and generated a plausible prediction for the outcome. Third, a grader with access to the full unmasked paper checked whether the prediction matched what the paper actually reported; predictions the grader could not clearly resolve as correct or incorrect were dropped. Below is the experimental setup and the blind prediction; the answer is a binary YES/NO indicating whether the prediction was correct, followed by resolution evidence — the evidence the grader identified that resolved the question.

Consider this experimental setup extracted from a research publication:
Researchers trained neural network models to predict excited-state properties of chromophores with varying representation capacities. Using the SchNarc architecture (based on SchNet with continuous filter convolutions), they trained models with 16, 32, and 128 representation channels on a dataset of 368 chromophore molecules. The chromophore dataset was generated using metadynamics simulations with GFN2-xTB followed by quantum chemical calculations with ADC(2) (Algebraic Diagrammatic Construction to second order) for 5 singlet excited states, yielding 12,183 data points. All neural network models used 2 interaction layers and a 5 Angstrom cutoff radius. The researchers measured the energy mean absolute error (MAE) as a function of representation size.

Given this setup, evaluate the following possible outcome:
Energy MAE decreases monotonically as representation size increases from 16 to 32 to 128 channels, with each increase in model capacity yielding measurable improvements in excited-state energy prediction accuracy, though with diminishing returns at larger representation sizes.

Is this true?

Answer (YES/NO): NO